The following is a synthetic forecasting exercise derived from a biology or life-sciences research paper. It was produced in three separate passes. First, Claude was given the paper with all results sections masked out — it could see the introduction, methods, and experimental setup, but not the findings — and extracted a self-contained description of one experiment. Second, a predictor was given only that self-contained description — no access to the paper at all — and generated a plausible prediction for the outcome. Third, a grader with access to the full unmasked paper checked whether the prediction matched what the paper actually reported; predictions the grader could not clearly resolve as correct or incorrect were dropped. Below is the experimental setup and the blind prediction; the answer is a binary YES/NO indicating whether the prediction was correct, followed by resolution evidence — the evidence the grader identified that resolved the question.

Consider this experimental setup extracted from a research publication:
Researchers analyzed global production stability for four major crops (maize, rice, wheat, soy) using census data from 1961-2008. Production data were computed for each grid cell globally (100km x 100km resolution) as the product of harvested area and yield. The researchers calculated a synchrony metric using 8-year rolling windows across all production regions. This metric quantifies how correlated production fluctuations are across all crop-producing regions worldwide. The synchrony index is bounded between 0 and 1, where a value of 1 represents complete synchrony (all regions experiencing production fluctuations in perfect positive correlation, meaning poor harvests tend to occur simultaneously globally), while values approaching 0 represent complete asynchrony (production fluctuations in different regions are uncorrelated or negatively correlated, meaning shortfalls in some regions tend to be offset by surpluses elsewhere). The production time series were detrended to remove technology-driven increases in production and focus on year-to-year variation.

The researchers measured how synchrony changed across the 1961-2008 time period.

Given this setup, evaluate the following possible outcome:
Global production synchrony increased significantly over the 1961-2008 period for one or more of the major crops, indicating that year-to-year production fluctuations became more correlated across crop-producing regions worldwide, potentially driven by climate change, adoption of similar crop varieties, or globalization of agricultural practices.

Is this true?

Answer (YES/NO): NO